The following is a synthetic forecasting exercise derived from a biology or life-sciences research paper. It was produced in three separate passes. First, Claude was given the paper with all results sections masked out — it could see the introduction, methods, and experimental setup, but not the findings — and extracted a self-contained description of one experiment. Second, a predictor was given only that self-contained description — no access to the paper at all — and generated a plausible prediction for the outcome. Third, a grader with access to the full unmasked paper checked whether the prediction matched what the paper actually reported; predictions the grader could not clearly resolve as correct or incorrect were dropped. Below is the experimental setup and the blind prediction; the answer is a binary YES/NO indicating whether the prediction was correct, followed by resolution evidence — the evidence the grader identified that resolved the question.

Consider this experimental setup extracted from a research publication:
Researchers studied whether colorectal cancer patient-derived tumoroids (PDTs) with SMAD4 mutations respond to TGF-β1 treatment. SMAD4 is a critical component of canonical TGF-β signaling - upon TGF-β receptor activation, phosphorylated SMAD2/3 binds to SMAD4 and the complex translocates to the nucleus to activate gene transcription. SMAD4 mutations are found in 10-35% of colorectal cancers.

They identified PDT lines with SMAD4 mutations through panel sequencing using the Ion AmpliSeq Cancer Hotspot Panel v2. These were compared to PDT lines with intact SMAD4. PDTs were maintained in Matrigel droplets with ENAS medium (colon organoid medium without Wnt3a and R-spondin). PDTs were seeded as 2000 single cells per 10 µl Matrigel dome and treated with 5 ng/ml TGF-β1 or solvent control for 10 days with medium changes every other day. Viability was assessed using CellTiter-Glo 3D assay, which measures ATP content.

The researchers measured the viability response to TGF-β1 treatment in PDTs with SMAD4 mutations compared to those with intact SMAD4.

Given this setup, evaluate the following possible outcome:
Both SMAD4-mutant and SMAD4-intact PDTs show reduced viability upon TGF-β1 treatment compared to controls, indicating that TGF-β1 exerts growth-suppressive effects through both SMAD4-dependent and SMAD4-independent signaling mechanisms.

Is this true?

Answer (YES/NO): NO